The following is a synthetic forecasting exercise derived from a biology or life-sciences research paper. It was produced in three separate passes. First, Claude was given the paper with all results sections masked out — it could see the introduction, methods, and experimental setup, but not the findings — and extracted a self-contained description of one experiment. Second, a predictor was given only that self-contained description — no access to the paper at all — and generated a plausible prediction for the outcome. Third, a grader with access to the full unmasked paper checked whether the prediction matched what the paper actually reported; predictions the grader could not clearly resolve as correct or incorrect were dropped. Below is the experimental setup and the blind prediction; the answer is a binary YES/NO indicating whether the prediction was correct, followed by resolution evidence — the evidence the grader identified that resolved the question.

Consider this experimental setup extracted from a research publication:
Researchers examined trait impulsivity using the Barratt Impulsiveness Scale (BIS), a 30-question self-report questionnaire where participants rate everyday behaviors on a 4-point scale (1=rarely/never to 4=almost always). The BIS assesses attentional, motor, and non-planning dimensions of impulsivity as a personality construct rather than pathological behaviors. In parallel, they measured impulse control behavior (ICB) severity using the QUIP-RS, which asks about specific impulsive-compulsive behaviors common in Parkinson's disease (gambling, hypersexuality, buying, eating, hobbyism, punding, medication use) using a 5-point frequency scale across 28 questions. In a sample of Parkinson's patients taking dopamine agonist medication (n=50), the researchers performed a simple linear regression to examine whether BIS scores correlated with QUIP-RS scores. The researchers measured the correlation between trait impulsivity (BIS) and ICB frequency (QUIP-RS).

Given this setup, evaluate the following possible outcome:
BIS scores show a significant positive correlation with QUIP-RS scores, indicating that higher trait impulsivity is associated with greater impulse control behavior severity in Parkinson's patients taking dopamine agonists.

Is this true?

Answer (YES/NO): YES